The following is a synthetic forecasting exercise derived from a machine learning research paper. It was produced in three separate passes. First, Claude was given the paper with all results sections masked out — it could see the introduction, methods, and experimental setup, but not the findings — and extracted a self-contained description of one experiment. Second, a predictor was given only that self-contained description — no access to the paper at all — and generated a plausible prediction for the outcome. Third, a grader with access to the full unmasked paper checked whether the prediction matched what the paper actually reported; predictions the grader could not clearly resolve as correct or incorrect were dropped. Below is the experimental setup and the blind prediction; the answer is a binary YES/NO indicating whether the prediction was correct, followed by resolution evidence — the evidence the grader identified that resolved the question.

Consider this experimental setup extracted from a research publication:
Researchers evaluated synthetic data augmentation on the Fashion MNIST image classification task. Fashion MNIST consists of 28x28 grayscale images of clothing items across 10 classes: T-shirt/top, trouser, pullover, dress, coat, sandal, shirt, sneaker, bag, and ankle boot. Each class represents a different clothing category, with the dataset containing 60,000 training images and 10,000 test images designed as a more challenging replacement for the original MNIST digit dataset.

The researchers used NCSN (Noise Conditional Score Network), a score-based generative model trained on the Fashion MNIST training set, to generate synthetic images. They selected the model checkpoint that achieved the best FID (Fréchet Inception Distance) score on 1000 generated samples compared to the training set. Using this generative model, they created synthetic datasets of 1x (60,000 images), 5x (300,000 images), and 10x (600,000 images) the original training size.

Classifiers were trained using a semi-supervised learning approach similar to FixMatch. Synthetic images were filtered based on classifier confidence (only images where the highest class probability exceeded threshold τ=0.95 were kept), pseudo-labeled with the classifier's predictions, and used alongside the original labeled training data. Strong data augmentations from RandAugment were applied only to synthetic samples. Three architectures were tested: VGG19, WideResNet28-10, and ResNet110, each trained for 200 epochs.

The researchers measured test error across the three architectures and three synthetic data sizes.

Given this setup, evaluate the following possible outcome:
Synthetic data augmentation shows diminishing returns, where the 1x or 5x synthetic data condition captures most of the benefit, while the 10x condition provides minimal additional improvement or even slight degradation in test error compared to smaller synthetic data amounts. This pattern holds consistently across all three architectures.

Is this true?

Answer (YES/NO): NO